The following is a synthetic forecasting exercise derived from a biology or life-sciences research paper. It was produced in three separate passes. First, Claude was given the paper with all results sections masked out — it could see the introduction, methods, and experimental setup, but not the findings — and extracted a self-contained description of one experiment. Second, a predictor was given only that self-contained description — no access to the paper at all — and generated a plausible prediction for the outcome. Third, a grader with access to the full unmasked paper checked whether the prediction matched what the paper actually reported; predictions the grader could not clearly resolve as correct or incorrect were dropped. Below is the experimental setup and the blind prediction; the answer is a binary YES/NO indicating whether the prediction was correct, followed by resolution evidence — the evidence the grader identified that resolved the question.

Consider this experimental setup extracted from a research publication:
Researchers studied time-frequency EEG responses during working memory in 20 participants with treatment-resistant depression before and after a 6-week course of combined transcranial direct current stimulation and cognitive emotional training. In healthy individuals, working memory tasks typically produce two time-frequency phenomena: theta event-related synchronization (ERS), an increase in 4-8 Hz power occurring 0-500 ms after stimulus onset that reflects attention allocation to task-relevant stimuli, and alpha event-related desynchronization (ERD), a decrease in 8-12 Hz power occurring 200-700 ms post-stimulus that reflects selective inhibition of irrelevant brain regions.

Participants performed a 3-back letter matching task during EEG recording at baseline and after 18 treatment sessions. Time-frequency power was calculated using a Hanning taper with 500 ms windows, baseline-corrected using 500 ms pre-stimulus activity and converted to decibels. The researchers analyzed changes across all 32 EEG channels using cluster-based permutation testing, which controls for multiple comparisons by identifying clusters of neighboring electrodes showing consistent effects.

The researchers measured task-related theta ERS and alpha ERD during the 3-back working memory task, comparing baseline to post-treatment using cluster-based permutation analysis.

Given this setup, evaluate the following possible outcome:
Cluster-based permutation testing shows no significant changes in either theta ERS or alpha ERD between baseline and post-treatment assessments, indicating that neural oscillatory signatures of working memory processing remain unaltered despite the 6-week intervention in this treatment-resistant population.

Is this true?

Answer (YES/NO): YES